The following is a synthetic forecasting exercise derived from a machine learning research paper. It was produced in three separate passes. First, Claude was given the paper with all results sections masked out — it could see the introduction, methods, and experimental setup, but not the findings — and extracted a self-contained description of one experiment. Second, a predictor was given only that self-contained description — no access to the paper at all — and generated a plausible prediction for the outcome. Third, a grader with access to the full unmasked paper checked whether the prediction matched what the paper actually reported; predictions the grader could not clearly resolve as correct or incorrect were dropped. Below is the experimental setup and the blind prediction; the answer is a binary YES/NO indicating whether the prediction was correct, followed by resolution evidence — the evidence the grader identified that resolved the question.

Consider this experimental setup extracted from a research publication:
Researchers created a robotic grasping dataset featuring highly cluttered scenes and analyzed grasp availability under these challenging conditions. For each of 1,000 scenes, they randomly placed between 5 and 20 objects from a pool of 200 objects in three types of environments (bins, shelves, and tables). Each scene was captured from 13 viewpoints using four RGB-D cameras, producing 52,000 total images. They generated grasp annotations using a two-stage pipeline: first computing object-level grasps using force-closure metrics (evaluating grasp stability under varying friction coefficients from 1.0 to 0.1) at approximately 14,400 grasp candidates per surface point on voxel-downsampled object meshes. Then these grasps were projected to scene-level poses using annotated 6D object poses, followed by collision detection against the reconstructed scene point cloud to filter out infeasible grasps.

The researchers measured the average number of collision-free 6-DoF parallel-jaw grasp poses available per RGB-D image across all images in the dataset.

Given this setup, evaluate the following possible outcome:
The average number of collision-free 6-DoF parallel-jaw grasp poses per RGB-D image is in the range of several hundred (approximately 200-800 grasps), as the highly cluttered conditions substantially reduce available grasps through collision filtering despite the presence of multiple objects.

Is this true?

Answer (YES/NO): NO